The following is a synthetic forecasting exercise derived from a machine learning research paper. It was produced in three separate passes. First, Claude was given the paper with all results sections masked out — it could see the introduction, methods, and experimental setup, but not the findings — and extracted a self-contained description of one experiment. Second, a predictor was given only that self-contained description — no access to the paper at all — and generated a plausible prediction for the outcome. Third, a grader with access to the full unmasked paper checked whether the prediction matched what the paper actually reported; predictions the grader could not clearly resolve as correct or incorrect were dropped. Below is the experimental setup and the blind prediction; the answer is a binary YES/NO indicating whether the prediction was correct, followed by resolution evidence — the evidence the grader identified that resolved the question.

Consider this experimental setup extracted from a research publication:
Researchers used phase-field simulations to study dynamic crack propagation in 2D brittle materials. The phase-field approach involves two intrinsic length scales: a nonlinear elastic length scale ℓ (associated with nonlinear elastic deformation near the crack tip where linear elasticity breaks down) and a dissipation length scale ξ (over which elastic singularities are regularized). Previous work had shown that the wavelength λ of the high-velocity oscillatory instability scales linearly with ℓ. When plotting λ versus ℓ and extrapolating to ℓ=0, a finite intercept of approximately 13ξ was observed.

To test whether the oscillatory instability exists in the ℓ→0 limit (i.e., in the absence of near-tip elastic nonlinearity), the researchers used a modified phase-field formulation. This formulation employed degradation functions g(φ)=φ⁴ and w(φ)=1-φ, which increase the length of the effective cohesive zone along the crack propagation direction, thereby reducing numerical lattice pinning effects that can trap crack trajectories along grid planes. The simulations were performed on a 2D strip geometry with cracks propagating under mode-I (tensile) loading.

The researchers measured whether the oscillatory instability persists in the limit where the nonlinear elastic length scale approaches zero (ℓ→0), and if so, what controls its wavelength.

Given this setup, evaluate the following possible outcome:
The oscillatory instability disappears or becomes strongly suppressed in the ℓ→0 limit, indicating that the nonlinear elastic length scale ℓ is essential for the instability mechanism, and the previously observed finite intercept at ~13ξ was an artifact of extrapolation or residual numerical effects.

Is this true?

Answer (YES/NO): NO